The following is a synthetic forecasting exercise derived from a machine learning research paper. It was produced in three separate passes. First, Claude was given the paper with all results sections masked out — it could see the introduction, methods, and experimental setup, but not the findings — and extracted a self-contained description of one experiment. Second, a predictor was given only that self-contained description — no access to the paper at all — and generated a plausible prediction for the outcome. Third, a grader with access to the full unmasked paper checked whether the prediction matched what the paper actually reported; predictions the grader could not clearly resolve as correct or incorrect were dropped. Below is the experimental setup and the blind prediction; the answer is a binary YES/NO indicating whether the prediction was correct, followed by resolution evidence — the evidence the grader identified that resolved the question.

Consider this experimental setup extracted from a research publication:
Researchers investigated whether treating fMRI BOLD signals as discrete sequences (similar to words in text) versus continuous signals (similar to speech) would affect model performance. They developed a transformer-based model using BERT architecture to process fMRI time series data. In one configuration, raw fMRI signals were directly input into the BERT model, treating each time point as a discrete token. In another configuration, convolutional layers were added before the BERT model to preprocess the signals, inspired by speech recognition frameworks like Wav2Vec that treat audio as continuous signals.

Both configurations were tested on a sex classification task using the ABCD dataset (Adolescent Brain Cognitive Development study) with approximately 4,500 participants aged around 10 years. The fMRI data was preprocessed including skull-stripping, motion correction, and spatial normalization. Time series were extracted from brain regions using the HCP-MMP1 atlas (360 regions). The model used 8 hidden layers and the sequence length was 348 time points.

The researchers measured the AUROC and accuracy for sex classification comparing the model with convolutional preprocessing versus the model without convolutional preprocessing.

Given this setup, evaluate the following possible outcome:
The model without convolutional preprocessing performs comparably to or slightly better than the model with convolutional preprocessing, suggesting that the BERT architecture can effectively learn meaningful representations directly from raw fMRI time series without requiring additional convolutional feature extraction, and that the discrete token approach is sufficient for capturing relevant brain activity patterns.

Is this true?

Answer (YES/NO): NO